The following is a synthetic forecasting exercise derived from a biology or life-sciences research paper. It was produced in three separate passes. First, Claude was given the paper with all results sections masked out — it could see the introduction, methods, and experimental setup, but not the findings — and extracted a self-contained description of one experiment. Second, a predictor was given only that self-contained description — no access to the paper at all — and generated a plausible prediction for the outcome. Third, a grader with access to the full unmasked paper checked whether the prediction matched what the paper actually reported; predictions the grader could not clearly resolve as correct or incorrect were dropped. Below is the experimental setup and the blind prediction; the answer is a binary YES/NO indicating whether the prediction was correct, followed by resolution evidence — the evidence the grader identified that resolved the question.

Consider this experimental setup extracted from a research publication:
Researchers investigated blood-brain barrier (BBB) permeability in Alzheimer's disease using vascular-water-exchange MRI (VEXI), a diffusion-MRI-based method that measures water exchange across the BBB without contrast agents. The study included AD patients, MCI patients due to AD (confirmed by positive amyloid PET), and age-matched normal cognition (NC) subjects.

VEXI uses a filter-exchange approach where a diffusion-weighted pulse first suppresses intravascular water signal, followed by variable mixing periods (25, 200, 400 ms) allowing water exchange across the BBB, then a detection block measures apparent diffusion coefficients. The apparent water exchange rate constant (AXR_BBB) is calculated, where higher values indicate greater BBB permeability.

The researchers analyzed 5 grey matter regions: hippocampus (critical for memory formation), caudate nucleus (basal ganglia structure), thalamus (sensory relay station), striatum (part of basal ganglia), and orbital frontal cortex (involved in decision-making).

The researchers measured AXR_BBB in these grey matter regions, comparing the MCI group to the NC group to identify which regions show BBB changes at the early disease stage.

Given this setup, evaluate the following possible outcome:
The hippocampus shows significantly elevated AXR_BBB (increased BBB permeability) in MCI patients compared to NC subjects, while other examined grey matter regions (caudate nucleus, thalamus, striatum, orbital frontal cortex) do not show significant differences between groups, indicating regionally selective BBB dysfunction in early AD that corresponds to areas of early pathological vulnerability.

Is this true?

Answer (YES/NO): YES